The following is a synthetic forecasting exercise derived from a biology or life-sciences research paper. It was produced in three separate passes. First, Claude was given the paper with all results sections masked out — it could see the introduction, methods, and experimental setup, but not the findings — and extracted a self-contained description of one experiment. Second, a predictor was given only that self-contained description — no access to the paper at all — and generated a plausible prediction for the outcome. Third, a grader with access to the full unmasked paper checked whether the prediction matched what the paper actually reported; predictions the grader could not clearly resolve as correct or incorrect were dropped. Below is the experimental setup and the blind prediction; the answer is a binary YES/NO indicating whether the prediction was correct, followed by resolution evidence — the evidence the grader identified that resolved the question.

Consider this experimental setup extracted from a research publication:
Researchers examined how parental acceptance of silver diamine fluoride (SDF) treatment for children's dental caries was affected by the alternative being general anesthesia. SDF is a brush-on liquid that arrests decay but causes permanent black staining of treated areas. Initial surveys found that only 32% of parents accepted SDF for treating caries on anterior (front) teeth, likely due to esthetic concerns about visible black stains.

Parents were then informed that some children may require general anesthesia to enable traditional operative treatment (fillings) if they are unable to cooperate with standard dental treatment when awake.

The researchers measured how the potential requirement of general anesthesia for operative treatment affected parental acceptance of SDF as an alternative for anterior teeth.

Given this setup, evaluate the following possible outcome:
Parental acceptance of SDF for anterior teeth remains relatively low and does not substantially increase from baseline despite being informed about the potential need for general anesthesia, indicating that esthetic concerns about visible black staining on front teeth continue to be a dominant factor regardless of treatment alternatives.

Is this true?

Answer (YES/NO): NO